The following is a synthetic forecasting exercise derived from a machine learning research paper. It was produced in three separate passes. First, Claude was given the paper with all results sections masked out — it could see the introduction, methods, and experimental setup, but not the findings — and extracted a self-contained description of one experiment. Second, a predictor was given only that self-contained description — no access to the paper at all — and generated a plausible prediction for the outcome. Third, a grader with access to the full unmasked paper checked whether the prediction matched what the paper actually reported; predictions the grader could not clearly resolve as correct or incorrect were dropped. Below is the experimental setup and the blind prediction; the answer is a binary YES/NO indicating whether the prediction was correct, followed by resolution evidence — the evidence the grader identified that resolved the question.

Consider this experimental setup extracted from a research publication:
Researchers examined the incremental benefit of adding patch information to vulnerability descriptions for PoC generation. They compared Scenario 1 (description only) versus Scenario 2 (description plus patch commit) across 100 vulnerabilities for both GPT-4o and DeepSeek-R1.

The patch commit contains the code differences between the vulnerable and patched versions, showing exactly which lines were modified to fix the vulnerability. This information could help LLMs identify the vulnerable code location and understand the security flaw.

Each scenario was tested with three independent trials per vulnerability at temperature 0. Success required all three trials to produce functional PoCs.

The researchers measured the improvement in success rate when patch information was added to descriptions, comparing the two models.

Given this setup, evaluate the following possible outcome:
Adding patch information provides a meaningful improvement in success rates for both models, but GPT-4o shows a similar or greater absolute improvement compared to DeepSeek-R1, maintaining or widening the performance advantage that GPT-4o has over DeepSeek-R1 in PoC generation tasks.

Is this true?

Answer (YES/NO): NO